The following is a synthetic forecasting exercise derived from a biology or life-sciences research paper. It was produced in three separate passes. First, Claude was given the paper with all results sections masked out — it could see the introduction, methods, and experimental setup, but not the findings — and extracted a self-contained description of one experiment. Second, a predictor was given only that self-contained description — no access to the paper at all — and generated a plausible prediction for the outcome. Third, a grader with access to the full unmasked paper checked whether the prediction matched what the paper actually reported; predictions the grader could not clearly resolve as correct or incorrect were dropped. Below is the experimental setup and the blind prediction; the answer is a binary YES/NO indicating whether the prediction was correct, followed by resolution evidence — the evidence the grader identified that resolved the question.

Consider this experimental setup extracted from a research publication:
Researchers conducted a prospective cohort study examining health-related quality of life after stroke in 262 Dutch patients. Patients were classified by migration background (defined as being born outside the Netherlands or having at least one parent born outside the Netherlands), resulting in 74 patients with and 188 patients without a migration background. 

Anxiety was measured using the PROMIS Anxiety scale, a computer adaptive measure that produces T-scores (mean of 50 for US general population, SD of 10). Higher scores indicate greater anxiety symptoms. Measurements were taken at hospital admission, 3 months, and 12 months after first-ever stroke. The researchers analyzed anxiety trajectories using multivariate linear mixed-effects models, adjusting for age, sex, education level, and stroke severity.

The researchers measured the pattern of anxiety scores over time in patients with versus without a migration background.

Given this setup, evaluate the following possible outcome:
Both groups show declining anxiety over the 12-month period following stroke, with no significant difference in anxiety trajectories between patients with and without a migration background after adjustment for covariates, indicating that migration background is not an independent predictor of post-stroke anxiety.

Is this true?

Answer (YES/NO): NO